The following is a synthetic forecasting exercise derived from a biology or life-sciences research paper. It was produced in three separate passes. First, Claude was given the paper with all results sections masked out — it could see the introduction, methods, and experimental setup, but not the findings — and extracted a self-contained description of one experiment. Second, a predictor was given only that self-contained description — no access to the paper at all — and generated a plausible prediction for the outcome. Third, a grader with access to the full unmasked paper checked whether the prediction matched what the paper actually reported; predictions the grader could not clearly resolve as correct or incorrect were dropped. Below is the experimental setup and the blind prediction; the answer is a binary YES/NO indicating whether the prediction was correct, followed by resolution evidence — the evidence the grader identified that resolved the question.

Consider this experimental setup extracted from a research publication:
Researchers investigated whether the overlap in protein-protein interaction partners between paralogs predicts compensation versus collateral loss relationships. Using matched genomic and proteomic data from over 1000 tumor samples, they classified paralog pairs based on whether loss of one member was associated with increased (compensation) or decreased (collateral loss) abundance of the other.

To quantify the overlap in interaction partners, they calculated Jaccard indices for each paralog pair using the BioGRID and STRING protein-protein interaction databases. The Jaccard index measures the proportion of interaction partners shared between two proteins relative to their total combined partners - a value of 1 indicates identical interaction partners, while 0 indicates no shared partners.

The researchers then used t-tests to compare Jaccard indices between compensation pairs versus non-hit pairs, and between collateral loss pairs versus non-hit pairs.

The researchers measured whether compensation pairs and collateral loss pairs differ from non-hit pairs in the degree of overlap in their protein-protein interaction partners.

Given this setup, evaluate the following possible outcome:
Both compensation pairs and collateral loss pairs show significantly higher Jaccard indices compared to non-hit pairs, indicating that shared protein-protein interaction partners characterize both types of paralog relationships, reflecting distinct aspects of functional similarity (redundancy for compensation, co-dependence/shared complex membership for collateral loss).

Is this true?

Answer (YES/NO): NO